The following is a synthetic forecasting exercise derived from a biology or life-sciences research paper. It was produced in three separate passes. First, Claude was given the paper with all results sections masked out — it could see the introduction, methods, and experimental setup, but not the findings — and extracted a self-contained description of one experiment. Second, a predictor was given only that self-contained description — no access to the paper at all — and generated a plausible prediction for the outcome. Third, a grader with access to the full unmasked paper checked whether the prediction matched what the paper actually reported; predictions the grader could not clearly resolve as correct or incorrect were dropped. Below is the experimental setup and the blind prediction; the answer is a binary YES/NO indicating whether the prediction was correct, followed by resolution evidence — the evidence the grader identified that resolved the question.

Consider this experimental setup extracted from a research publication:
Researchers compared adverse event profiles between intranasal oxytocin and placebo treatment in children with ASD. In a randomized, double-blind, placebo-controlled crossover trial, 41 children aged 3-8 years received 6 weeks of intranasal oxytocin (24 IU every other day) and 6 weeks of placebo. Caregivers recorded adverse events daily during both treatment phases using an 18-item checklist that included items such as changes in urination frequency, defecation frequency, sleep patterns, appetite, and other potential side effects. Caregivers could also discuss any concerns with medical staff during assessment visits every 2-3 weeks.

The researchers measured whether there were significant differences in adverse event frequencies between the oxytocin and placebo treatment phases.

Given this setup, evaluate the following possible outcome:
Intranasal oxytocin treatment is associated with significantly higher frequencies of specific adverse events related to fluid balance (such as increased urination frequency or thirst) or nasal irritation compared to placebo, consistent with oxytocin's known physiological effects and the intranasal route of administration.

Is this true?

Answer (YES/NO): YES